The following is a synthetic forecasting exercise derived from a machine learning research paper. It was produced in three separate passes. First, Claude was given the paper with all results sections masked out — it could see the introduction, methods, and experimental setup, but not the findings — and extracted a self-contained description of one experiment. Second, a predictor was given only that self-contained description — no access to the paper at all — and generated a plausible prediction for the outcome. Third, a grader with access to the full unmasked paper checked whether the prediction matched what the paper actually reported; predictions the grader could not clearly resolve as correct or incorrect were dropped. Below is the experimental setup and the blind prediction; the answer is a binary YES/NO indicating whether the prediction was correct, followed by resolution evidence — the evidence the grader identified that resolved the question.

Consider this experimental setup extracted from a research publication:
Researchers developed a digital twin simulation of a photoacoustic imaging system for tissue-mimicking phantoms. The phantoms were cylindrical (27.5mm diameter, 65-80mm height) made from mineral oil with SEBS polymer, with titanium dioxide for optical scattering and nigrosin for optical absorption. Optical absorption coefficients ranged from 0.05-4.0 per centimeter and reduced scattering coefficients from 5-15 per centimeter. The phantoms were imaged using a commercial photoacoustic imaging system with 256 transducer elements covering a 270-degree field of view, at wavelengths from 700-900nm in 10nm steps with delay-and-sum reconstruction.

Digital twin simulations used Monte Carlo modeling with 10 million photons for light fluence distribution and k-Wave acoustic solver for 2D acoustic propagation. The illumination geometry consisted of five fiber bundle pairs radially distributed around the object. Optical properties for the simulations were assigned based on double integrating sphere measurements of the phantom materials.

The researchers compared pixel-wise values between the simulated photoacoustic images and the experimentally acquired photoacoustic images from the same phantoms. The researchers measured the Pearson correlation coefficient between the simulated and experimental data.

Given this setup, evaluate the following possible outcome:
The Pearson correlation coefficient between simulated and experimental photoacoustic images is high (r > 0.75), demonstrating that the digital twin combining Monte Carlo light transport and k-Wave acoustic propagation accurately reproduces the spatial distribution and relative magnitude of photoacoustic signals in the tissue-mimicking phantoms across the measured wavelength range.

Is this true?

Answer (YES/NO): YES